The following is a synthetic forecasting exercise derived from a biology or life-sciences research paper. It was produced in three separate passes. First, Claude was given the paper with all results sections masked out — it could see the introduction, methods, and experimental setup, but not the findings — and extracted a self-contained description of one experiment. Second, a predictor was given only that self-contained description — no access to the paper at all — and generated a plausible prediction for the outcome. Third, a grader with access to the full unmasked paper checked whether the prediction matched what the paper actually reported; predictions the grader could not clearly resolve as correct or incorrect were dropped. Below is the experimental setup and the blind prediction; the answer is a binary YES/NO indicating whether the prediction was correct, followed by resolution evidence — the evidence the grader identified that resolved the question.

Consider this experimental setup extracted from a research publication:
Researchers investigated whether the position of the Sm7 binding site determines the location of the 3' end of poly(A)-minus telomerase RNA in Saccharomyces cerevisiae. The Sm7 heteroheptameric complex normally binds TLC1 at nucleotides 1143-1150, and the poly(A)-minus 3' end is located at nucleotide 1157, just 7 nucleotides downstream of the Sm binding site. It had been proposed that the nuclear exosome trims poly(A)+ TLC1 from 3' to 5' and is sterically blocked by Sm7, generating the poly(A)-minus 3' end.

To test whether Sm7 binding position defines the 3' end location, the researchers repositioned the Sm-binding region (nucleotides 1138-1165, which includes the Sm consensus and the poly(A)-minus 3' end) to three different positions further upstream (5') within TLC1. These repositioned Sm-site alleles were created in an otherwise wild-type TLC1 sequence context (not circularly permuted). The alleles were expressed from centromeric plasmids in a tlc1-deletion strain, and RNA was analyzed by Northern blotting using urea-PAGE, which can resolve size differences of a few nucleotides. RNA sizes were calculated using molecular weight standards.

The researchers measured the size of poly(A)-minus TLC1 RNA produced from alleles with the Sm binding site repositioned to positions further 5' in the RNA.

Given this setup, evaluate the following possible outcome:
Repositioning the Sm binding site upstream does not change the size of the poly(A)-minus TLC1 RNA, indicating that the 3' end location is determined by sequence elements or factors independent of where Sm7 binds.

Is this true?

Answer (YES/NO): NO